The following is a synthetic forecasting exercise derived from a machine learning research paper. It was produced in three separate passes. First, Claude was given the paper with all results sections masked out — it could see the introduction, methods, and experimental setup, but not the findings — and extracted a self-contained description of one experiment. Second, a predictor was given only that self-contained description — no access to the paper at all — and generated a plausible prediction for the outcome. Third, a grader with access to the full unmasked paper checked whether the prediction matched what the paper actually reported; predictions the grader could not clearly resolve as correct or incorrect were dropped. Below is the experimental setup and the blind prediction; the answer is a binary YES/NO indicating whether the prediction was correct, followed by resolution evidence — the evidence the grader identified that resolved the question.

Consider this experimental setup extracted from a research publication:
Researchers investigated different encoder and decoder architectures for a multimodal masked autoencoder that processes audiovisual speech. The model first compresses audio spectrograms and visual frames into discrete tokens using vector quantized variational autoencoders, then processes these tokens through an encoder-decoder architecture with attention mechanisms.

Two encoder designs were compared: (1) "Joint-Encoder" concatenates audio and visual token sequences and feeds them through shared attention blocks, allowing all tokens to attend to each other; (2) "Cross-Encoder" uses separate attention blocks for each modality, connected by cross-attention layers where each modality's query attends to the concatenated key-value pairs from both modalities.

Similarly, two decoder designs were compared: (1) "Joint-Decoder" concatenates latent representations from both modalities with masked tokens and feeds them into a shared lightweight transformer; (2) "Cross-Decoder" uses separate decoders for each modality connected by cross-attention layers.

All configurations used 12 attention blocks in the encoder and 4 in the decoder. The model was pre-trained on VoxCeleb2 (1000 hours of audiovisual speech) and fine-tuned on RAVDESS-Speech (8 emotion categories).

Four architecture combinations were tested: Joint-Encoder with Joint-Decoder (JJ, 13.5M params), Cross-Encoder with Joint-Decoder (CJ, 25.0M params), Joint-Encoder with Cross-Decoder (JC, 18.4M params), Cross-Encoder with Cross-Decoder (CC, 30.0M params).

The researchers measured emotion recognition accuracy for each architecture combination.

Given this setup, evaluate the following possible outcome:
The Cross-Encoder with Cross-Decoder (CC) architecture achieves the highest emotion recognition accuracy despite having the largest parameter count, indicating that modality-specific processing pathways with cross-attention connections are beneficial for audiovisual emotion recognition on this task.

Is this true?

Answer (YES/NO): YES